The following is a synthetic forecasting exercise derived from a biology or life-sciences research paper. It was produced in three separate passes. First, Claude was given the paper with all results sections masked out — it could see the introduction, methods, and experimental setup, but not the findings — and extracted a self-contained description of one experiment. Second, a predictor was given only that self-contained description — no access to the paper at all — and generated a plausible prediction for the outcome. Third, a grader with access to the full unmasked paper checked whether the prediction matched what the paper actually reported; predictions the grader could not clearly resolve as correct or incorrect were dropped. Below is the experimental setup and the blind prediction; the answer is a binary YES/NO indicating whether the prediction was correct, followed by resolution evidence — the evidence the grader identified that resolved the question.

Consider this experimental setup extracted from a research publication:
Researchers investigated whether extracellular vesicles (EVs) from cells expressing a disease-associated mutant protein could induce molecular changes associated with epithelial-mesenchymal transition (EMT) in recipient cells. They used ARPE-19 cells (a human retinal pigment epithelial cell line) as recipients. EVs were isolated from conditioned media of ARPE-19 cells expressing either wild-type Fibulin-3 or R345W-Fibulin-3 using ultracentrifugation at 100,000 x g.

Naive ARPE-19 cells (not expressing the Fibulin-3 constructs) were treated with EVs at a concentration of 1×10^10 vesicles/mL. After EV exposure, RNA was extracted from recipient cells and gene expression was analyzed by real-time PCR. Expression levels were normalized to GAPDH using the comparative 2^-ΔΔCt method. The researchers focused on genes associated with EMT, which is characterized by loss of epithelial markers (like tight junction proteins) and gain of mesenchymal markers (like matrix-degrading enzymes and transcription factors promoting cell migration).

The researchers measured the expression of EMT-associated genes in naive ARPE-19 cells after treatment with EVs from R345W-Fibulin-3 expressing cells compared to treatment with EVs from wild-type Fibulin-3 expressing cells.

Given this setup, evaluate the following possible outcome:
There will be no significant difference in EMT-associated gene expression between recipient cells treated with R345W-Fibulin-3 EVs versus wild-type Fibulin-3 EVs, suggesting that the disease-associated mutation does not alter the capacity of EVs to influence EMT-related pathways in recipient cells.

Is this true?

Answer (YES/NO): NO